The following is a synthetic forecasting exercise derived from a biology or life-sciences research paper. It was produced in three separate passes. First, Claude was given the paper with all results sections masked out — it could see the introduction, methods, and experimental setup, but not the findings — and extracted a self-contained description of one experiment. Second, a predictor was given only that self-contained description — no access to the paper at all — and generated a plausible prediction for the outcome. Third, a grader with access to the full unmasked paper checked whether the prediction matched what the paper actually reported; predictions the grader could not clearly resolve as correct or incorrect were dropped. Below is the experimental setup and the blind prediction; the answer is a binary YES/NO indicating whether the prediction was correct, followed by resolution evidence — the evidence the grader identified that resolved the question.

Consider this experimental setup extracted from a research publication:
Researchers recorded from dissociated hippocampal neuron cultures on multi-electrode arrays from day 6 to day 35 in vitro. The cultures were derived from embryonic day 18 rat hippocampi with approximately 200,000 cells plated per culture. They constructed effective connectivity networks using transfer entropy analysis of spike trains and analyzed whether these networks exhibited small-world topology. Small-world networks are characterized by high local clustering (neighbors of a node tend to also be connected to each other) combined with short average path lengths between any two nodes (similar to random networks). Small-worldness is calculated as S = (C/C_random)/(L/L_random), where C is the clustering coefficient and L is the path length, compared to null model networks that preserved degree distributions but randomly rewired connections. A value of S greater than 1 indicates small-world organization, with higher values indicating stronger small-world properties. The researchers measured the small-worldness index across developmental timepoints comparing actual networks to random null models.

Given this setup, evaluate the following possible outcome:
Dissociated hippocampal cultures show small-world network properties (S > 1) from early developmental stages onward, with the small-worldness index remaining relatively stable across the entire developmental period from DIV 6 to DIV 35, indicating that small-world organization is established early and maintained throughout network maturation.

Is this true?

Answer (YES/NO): NO